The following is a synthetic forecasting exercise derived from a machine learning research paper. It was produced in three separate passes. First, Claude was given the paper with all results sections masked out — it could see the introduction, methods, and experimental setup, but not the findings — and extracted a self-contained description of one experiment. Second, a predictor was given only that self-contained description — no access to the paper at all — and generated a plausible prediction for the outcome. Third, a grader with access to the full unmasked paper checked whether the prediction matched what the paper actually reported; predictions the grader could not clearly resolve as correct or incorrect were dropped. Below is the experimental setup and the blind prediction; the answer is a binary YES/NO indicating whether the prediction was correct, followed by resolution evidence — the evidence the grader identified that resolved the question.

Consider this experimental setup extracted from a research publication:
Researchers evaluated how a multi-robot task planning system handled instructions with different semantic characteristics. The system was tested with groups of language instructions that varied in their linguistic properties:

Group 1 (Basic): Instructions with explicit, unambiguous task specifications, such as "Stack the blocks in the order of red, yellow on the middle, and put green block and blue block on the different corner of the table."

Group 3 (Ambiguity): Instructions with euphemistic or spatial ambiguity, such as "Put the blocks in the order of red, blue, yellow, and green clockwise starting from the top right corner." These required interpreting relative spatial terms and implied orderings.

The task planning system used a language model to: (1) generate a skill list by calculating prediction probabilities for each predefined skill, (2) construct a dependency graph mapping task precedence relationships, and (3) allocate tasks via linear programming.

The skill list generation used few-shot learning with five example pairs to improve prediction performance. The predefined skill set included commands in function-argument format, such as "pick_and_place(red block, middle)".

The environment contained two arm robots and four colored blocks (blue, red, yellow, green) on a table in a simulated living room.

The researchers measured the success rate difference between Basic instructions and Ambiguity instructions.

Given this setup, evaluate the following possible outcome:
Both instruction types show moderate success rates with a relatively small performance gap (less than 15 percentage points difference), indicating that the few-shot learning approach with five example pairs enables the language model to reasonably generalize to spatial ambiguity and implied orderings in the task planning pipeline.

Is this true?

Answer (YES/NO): NO